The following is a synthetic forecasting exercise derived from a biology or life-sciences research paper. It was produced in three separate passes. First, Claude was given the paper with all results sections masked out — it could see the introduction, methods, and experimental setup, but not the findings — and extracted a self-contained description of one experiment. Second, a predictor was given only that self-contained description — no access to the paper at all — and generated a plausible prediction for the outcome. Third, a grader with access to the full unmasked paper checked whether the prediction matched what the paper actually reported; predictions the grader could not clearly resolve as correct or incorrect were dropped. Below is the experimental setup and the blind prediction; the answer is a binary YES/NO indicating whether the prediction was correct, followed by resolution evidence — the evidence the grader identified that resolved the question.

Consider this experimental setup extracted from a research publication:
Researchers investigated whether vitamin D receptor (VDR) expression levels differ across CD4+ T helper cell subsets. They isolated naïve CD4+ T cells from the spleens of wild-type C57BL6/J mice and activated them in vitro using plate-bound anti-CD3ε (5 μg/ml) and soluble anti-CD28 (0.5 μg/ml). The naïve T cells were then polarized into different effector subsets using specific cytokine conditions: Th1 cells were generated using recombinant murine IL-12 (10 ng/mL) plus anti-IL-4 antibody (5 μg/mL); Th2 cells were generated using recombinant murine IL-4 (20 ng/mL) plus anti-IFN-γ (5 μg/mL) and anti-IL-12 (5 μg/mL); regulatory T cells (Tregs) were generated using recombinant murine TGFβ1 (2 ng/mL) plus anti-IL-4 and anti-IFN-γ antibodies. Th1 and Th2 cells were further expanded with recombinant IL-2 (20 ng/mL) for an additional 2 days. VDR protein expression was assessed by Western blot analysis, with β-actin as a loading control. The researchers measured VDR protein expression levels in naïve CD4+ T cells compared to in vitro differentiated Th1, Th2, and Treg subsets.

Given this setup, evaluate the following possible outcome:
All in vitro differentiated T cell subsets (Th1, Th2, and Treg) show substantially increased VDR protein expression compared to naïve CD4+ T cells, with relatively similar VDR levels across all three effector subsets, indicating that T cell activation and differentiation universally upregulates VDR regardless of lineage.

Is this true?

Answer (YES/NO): NO